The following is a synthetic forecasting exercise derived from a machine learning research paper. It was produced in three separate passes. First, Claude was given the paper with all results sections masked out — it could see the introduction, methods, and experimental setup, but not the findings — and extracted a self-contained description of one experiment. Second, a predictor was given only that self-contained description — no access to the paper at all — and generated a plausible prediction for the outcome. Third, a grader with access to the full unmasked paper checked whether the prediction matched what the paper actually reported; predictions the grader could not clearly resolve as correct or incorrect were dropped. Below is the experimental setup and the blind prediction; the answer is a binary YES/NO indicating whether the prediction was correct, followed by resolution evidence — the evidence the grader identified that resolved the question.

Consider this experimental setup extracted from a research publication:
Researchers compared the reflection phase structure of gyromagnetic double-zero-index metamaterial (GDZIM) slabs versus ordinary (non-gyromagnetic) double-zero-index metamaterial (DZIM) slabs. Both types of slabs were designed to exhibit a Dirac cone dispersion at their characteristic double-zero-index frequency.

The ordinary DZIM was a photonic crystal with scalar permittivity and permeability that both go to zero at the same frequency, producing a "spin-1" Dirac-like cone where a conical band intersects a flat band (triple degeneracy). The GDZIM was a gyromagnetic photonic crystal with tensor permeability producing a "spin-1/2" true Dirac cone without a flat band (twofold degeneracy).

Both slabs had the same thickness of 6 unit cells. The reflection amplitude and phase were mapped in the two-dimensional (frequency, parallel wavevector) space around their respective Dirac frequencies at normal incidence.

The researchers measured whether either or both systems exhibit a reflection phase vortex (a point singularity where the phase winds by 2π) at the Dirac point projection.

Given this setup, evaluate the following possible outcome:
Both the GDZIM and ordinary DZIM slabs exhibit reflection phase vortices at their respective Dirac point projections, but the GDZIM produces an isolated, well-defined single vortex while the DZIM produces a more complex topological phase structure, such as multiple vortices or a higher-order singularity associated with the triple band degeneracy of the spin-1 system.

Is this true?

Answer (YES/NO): NO